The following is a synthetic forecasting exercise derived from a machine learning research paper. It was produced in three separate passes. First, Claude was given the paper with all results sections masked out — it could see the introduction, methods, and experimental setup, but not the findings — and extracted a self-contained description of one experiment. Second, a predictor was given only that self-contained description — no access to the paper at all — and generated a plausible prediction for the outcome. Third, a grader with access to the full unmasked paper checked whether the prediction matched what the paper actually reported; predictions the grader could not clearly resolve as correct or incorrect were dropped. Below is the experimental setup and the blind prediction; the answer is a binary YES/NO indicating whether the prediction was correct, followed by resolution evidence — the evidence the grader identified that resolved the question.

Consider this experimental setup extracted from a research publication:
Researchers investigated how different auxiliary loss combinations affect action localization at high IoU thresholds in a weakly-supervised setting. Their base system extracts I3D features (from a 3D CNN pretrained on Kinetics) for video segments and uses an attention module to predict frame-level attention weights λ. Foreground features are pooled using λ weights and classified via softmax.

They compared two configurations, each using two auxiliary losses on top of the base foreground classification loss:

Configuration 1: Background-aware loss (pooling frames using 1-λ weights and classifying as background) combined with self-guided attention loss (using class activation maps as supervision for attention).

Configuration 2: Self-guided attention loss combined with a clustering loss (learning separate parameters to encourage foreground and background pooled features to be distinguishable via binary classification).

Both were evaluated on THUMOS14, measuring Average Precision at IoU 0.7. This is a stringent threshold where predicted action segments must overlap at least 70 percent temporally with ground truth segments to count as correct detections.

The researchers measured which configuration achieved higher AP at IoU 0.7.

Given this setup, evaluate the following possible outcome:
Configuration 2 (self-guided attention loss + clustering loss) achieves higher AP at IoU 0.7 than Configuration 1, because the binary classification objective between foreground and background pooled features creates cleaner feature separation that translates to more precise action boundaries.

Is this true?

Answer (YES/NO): NO